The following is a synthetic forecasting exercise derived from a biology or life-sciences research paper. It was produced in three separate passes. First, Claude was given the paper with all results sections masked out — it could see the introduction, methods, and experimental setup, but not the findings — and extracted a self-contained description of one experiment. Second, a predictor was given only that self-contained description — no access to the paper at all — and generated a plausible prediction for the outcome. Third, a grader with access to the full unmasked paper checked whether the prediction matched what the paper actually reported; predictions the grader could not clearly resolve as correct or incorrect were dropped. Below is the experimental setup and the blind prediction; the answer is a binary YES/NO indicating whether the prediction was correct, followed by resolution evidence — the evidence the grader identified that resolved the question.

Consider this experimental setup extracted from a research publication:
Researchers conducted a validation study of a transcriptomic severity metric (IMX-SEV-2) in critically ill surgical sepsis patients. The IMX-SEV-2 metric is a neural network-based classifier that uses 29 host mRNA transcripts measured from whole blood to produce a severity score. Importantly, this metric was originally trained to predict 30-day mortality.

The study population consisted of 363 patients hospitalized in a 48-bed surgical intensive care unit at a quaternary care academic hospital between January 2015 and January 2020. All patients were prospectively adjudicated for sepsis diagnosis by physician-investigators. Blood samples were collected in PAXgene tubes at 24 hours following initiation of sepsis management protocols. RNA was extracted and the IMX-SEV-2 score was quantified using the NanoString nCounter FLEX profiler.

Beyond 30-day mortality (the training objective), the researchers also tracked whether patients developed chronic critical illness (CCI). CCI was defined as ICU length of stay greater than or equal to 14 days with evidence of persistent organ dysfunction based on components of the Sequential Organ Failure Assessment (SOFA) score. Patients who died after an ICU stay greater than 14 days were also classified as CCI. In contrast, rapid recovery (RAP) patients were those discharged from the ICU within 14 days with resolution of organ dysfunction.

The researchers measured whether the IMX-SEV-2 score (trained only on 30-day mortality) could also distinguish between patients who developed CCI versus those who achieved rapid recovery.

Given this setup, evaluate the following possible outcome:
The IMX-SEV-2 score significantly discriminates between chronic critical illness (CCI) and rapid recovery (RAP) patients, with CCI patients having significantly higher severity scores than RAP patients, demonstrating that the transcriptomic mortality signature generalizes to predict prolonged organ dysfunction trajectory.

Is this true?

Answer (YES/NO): YES